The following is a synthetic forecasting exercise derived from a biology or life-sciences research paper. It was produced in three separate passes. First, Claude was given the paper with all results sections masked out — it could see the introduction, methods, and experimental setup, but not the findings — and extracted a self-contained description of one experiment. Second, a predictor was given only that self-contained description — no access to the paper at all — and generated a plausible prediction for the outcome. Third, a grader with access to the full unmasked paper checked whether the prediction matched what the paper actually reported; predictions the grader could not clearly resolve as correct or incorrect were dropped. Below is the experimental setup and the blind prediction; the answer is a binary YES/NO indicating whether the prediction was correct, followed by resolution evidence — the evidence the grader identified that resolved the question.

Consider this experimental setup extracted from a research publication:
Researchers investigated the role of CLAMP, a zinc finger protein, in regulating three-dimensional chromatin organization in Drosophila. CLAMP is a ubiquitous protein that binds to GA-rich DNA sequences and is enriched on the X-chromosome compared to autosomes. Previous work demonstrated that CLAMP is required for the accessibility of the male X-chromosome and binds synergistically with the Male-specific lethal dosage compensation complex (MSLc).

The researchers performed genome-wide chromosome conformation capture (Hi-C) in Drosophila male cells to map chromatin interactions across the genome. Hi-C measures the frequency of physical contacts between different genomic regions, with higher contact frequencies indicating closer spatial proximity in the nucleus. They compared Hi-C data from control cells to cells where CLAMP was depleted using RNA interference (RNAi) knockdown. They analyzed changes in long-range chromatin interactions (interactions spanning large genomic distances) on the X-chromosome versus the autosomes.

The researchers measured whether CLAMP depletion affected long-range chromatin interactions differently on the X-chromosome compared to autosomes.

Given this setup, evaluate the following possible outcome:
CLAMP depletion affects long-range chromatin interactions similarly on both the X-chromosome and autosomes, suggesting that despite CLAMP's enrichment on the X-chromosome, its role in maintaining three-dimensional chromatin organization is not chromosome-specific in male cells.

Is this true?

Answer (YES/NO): NO